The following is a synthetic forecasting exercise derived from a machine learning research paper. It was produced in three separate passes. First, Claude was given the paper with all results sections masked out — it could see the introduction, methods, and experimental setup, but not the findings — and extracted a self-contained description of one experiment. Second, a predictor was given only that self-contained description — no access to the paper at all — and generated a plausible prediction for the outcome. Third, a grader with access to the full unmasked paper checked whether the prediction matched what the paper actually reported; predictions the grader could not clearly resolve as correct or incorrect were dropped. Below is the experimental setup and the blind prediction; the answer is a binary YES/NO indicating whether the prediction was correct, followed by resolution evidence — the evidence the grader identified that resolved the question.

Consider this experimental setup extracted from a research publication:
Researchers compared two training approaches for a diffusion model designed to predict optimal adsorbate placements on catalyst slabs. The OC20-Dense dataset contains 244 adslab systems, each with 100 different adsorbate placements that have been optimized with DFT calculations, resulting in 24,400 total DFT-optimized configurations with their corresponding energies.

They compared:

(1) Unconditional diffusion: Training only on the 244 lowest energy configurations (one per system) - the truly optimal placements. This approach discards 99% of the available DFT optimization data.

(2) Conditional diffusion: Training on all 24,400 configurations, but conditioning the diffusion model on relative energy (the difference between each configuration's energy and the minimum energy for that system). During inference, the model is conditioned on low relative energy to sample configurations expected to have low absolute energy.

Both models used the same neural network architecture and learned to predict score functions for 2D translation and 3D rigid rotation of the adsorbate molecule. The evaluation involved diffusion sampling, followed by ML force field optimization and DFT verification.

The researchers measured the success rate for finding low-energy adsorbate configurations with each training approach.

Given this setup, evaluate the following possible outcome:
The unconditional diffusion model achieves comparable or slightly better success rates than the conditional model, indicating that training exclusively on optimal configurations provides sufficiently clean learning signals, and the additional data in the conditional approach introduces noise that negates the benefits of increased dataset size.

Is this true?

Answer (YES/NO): NO